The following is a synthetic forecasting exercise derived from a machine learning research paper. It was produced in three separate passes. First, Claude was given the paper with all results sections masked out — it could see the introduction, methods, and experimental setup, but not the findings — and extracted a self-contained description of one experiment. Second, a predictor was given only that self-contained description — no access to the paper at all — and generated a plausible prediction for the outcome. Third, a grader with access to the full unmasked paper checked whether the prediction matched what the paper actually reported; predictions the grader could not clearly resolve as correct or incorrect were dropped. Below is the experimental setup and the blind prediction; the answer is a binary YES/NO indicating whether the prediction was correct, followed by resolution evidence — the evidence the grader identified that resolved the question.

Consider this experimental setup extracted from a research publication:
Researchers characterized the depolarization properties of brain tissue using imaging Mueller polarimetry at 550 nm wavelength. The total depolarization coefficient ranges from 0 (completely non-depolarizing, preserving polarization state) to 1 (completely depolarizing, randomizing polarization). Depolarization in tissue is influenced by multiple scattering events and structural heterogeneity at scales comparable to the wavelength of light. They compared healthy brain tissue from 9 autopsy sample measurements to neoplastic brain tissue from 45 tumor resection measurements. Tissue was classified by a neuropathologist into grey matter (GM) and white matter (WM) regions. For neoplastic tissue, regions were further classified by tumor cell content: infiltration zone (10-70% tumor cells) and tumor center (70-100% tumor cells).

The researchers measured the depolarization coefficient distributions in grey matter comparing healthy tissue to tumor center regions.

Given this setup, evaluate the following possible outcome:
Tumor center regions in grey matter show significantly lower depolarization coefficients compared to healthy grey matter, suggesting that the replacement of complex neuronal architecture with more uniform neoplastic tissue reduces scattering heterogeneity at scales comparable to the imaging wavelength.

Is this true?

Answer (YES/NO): YES